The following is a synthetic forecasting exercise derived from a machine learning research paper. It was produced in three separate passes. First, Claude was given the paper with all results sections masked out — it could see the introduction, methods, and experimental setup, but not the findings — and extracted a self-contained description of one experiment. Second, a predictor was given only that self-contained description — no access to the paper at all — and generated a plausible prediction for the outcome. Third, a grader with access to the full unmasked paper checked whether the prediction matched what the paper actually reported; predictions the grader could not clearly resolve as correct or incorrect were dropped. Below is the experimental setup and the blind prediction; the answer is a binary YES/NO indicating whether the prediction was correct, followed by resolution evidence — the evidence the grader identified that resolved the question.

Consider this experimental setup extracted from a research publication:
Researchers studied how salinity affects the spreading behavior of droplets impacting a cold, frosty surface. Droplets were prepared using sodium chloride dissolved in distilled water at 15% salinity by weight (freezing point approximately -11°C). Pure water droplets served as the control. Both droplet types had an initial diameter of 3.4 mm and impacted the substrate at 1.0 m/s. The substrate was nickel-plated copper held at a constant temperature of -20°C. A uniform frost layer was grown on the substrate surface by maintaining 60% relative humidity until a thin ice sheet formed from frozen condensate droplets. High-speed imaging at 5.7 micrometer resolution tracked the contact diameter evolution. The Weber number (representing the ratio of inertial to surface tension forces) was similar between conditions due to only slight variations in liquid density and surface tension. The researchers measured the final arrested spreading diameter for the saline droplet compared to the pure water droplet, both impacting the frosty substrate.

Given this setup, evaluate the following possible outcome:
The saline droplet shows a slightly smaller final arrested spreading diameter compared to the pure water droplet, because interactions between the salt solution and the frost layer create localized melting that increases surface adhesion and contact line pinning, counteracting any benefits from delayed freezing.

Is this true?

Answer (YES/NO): NO